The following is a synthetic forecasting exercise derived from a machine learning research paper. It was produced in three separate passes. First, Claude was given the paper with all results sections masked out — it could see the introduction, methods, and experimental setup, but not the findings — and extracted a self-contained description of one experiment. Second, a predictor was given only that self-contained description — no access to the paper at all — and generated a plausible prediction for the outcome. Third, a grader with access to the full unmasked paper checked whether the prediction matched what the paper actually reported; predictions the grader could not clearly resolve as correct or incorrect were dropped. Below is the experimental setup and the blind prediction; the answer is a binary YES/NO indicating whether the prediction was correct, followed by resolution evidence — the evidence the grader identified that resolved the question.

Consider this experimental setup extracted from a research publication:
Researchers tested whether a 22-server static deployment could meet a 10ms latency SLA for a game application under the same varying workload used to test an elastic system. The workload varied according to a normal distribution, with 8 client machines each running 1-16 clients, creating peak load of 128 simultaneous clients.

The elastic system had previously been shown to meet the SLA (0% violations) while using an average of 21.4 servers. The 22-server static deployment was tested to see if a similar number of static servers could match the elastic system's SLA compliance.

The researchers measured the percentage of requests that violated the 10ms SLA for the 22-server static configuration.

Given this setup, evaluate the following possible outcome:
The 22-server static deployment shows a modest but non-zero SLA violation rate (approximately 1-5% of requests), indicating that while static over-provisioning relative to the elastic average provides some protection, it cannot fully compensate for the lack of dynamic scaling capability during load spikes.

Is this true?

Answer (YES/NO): NO